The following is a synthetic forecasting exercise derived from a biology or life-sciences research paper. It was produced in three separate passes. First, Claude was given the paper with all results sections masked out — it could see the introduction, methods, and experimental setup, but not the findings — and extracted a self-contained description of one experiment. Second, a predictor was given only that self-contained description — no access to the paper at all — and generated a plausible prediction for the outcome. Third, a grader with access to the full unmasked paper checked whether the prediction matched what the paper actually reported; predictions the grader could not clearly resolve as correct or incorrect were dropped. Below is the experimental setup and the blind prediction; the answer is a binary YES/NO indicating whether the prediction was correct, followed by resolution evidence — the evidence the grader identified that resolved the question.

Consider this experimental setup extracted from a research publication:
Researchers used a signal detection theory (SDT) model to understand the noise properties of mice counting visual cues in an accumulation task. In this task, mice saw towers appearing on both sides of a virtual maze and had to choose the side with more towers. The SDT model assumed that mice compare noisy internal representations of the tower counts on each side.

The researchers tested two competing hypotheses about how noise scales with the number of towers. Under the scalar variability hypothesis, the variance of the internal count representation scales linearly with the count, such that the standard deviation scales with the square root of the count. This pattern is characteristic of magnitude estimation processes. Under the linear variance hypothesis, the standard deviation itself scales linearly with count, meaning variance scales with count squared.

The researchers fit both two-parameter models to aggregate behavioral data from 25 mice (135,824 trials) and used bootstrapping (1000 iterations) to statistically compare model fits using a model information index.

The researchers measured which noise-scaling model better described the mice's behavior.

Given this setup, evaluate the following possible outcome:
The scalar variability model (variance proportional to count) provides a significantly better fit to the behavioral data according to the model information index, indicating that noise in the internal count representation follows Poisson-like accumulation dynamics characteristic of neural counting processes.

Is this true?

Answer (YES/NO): YES